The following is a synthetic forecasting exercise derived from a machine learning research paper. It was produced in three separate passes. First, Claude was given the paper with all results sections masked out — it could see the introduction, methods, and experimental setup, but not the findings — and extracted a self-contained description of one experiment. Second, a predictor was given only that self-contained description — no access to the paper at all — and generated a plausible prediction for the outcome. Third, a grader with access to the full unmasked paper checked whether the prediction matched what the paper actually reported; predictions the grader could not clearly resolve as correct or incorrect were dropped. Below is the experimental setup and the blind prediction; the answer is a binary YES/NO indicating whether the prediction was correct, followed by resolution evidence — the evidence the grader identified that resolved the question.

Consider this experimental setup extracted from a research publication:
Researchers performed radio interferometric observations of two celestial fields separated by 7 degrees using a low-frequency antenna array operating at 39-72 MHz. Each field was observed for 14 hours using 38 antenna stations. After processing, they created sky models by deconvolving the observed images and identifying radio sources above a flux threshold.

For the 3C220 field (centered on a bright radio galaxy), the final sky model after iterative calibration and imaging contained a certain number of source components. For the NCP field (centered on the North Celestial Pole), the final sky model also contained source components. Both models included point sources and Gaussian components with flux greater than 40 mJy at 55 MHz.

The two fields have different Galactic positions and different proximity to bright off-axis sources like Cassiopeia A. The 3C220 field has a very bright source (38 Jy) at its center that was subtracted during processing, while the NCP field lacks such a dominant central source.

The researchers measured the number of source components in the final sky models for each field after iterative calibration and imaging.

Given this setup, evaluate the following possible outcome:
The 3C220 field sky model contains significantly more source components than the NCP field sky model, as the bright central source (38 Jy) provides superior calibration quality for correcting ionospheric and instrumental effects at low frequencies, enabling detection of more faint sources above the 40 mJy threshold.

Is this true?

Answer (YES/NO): NO